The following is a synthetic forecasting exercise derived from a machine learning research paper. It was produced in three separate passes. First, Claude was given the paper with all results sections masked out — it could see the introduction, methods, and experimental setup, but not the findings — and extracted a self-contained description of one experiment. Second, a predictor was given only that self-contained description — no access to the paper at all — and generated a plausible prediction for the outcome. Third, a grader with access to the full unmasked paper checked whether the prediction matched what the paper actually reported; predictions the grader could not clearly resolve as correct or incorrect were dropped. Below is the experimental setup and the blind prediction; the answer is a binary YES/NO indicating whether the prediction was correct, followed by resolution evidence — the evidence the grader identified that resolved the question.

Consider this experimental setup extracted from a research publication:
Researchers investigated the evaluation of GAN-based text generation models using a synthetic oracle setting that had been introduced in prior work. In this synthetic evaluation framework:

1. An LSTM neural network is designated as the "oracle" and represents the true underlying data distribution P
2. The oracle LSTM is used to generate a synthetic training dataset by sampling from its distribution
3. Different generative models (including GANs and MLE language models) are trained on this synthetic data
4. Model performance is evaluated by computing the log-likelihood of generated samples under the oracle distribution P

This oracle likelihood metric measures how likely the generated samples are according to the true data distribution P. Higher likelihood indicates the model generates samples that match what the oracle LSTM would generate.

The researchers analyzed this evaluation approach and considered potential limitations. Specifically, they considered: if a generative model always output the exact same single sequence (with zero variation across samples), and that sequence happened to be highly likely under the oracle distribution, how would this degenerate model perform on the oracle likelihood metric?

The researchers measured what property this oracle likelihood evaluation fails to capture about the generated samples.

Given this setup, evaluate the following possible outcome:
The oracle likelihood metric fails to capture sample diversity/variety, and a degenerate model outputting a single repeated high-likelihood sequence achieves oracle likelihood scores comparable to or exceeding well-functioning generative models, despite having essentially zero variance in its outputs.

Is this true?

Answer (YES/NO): YES